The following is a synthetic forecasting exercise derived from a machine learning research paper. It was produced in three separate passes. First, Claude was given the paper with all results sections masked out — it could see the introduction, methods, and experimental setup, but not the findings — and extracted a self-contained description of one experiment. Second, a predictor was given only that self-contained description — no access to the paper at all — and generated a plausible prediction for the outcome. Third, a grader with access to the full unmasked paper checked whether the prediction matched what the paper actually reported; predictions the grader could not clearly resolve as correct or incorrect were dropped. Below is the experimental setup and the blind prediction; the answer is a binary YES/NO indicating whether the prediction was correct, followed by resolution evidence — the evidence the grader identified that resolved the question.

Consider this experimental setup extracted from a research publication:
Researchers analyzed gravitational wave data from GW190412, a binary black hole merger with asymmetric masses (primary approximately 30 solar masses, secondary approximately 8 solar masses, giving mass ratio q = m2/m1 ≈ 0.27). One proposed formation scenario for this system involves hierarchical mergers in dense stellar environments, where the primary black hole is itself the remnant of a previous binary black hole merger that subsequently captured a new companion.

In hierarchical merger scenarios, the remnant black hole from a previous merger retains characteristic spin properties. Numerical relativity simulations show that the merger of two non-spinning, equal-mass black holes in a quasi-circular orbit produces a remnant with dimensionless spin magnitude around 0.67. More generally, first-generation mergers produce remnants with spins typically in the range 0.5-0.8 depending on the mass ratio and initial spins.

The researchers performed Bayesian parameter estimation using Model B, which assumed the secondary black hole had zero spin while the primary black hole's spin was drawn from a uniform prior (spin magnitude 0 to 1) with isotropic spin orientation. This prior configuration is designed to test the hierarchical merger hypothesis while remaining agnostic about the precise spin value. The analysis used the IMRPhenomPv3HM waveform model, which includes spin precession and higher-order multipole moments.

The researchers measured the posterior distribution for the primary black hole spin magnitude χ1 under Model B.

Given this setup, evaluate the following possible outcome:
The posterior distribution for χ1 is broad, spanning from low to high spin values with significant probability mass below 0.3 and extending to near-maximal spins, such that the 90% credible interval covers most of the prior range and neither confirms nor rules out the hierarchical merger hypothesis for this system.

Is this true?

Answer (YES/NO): NO